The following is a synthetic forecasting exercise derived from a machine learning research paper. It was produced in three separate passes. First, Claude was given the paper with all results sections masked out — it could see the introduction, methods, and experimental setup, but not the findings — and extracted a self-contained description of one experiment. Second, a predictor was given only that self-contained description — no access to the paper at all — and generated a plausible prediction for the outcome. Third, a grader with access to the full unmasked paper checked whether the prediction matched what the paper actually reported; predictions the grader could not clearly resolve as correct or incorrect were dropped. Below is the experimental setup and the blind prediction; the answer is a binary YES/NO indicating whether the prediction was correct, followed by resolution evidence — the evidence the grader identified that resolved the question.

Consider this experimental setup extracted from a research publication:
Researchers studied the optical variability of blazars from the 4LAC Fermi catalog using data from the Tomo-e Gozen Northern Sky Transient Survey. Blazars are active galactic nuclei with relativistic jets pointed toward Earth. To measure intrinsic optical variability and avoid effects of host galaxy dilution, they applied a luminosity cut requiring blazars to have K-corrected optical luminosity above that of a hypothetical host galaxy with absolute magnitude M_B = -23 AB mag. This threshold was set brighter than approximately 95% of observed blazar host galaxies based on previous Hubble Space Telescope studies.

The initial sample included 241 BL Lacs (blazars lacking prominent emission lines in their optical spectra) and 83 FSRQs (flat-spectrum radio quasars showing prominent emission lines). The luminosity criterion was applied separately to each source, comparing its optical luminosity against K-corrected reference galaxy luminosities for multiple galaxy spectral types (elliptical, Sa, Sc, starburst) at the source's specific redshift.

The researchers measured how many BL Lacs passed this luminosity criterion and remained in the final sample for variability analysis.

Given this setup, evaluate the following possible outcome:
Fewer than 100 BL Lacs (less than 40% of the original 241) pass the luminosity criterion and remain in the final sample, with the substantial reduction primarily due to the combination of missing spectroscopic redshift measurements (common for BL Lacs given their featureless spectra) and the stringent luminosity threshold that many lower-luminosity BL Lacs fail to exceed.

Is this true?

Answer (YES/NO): NO